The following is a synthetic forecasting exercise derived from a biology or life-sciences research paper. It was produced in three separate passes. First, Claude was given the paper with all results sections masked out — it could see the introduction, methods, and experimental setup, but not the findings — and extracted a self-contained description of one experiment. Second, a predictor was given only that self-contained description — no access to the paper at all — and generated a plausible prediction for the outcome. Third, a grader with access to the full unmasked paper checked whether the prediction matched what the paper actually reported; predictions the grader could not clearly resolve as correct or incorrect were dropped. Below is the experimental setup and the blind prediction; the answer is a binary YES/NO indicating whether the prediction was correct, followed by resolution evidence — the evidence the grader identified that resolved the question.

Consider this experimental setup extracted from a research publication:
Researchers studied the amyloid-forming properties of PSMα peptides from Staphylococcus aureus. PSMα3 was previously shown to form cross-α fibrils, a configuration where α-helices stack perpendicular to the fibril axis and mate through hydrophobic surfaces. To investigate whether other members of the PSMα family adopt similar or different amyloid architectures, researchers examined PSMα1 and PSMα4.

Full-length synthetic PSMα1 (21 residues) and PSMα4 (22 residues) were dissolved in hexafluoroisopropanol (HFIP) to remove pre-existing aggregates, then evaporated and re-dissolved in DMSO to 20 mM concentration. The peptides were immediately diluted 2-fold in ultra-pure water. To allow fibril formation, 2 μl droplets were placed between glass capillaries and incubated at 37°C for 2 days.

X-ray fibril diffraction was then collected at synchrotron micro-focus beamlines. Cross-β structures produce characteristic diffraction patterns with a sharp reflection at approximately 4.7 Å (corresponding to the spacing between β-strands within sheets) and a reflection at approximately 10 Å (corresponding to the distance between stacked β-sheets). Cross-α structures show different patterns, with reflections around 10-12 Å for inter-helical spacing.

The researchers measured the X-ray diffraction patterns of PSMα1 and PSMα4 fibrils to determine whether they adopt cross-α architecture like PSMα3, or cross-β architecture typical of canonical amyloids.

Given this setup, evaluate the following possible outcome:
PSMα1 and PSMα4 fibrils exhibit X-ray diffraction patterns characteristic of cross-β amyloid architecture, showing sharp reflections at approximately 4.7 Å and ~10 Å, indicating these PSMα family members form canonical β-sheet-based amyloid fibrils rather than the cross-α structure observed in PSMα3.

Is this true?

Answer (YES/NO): YES